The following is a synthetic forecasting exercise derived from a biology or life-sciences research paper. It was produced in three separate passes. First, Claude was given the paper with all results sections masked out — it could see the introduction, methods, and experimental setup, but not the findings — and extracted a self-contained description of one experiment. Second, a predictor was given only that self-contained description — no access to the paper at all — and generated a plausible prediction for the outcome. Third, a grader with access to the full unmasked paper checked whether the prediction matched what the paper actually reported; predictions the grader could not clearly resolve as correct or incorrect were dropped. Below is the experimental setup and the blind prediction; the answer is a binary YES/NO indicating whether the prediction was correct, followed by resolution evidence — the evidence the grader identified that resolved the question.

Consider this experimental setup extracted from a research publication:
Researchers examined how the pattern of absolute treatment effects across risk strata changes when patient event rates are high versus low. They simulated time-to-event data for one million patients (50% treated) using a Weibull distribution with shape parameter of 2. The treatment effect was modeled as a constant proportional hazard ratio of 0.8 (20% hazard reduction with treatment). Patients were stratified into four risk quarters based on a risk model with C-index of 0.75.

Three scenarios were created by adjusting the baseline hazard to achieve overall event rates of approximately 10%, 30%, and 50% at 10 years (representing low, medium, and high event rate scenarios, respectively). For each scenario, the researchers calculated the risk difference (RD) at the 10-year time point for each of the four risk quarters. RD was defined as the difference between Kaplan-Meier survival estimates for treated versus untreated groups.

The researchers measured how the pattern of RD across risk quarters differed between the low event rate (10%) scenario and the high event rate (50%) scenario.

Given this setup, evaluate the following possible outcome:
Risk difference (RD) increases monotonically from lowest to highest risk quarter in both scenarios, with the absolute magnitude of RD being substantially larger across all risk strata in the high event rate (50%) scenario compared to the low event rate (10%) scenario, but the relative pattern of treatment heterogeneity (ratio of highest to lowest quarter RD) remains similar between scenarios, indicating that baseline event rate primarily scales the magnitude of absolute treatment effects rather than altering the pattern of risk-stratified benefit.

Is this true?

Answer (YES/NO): NO